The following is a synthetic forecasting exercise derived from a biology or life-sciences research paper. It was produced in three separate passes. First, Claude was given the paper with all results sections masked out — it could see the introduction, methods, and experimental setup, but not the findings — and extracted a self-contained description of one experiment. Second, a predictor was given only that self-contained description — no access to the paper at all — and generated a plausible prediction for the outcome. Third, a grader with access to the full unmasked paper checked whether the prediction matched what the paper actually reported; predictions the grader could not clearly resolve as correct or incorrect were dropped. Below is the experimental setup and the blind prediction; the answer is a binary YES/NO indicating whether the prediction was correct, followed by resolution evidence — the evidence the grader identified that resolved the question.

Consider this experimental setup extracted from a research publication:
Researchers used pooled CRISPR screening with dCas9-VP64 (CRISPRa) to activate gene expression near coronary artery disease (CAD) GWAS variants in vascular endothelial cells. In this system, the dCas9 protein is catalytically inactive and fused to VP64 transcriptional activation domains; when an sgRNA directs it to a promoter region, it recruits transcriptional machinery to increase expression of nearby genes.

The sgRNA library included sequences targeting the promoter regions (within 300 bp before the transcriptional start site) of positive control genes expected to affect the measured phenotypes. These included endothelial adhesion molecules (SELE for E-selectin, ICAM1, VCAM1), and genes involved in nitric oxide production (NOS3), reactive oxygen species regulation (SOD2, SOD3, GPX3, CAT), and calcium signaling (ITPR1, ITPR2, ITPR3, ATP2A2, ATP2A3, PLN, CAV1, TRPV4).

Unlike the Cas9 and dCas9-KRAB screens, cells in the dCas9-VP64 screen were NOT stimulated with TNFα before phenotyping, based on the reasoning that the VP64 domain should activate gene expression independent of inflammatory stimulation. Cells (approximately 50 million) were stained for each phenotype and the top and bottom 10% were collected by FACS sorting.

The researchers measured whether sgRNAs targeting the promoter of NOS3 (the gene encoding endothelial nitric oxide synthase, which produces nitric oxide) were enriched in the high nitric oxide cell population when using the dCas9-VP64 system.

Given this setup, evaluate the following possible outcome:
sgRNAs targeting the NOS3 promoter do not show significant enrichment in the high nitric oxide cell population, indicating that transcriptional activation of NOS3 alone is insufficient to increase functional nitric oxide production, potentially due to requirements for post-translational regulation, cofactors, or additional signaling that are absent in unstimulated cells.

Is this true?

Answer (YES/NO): YES